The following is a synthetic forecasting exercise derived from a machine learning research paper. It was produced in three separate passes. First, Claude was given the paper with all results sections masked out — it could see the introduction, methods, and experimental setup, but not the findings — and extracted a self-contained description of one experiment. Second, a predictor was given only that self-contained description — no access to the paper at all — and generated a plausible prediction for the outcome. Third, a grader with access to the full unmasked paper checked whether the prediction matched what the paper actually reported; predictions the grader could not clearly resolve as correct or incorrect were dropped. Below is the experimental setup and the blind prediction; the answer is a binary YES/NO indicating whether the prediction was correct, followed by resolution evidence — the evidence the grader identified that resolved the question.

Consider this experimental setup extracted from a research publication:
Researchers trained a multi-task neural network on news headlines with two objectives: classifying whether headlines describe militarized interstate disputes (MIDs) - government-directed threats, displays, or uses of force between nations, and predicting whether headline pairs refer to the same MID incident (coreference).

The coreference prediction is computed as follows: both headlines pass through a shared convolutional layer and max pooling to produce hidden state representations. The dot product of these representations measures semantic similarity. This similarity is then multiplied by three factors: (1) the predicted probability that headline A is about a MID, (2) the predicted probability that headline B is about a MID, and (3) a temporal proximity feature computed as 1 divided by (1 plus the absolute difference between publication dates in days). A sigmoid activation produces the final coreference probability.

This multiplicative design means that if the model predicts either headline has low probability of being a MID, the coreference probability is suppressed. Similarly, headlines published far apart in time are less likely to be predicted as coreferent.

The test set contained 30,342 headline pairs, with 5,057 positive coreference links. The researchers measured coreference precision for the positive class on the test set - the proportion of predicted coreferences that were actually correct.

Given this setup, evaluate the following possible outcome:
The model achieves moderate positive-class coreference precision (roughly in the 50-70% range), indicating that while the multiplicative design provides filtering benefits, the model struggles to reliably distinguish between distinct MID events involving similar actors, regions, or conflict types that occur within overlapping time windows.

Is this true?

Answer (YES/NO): NO